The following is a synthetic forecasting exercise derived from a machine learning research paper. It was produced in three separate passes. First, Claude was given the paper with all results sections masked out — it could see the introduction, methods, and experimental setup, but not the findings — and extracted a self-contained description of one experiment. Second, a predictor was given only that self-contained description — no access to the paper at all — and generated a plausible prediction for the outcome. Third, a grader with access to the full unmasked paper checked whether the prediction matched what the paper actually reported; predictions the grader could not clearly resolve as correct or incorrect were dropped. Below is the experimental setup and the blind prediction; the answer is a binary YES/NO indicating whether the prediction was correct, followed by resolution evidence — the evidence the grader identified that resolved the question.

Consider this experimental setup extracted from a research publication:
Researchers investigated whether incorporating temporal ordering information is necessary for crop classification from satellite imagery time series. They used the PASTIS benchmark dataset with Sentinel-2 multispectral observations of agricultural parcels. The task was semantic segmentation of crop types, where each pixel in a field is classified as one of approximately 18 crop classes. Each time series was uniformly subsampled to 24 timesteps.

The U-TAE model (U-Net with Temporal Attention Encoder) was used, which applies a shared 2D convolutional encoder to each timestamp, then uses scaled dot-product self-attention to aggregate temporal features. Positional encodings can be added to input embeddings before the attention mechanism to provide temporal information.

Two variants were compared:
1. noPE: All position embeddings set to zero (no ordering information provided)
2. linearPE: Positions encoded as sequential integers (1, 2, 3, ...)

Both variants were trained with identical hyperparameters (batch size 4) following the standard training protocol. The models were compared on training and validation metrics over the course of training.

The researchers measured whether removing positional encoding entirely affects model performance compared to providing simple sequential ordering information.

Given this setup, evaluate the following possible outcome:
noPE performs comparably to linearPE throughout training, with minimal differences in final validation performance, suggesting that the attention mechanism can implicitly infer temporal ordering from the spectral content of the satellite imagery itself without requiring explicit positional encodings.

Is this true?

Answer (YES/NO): NO